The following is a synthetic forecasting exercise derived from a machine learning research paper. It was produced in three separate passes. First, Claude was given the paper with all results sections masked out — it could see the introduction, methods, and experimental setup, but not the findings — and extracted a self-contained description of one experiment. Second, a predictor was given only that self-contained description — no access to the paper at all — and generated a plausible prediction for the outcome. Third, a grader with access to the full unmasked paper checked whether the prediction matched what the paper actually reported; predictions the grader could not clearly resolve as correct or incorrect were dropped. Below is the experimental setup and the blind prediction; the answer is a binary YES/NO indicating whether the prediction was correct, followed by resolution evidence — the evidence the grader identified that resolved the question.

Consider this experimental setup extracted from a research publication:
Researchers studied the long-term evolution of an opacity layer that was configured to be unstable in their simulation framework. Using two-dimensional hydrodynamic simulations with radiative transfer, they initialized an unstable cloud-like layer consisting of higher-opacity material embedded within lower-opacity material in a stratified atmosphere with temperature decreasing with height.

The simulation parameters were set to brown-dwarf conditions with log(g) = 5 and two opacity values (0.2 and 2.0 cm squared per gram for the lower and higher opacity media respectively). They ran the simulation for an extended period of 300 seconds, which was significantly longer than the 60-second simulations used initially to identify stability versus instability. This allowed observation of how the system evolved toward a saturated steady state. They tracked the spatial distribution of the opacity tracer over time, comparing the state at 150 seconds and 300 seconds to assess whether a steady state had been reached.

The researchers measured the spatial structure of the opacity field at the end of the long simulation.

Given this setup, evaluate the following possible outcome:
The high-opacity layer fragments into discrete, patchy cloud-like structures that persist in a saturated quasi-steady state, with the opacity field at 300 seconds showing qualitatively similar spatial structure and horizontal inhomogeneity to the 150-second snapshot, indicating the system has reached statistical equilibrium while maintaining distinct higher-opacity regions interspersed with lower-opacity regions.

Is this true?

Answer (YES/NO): YES